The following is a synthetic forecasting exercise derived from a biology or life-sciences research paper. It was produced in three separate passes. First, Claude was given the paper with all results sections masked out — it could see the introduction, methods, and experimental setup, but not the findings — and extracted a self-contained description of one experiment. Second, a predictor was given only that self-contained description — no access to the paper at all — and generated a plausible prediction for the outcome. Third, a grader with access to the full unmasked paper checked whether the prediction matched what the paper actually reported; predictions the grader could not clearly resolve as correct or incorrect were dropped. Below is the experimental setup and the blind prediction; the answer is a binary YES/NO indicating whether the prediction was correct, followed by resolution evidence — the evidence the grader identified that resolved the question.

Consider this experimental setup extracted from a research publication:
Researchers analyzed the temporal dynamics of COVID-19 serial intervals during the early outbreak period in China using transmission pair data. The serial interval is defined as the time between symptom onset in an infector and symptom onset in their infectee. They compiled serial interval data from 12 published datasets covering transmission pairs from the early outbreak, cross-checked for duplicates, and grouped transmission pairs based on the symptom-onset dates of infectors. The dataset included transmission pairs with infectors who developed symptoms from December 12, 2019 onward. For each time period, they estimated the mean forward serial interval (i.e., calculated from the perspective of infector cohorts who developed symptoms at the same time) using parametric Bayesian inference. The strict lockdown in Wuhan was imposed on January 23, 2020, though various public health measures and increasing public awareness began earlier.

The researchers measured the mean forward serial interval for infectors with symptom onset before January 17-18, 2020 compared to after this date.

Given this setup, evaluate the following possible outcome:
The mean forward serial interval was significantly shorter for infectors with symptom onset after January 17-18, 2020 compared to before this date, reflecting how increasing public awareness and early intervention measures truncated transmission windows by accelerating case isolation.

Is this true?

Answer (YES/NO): YES